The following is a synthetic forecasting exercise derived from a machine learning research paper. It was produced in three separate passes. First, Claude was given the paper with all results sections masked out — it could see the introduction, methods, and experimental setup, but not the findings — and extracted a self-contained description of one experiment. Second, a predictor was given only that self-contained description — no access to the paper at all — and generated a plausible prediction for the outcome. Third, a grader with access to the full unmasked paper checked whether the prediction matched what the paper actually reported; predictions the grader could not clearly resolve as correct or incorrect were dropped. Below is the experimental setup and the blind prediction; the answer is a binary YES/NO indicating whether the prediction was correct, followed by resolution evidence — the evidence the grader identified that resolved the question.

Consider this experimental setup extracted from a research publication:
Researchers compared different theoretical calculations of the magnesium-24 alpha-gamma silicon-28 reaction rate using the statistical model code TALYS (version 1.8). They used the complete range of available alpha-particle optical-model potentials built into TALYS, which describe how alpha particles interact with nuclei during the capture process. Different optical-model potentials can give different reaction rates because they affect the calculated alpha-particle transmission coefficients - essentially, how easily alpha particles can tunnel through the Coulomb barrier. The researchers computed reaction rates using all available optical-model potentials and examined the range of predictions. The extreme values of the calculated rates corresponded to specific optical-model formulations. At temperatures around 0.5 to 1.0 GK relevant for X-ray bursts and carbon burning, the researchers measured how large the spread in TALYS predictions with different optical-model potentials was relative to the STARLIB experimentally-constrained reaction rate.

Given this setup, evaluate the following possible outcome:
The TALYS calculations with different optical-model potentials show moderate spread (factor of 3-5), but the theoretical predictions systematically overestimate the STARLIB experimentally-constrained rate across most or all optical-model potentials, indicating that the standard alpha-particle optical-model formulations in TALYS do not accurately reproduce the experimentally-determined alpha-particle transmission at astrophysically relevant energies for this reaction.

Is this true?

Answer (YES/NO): NO